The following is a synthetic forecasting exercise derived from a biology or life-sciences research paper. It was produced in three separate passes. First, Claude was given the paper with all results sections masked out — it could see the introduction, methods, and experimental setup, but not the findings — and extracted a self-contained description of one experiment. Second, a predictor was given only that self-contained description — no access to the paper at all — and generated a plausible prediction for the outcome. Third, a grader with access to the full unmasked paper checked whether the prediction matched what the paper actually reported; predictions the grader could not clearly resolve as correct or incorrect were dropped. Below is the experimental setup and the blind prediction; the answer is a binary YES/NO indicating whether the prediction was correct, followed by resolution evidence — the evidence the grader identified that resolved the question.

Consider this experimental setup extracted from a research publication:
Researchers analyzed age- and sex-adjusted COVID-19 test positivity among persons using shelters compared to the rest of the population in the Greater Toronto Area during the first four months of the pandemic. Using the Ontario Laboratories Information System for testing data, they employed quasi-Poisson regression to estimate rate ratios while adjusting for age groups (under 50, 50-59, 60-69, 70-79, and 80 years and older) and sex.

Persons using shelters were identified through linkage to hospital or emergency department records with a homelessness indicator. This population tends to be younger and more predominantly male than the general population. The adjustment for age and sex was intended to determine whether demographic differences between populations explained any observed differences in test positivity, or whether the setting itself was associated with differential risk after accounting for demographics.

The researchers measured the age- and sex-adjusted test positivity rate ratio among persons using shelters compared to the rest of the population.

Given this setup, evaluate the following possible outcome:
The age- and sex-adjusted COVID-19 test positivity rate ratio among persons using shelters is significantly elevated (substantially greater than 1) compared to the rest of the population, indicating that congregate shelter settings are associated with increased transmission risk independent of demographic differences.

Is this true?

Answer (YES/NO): NO